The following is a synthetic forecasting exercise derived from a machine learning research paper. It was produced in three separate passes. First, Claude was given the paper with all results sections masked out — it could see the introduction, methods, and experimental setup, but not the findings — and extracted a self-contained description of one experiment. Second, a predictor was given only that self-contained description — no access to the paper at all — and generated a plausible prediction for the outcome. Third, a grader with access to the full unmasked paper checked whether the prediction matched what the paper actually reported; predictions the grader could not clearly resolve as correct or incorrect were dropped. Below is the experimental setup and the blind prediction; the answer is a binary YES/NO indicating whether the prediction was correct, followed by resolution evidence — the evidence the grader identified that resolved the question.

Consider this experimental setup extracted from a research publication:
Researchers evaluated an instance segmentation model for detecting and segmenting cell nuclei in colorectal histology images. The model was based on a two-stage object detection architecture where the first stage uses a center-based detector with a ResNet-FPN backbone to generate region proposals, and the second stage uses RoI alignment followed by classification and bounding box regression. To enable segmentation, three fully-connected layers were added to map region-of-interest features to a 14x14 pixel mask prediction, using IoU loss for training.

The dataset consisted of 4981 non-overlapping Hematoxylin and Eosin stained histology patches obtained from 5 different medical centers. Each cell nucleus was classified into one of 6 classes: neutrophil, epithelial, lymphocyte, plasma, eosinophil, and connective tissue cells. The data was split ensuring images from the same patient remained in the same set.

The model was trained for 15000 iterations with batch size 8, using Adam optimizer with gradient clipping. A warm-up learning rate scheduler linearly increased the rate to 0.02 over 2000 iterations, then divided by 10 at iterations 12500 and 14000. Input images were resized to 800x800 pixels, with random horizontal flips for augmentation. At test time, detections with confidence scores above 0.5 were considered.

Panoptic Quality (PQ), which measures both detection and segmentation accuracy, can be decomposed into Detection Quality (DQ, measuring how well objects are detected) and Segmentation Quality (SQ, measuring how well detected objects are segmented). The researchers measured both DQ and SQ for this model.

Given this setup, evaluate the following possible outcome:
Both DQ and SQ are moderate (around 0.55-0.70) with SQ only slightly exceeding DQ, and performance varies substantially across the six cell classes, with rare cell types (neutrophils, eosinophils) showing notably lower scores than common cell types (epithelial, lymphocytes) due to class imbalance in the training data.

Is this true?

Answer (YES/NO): NO